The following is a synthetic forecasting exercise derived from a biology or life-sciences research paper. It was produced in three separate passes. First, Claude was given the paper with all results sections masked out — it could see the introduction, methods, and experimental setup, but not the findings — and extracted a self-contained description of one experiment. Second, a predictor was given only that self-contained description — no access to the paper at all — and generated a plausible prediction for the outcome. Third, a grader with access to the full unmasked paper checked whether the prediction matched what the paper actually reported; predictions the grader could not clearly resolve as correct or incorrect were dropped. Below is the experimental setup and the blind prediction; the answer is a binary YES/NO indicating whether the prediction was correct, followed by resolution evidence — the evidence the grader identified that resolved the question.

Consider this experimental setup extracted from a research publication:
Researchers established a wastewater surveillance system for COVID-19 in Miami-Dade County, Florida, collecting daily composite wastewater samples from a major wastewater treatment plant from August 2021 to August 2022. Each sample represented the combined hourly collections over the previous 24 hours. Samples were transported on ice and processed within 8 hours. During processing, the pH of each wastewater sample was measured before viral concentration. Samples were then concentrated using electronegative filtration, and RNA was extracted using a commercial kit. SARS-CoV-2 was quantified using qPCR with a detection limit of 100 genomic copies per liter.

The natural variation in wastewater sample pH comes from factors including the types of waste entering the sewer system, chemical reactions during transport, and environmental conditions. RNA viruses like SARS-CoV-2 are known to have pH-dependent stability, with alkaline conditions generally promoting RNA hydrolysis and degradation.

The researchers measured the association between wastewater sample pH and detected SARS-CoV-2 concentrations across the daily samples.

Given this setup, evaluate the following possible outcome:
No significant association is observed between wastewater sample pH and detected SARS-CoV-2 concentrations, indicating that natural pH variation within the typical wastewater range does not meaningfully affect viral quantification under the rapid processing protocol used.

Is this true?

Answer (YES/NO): NO